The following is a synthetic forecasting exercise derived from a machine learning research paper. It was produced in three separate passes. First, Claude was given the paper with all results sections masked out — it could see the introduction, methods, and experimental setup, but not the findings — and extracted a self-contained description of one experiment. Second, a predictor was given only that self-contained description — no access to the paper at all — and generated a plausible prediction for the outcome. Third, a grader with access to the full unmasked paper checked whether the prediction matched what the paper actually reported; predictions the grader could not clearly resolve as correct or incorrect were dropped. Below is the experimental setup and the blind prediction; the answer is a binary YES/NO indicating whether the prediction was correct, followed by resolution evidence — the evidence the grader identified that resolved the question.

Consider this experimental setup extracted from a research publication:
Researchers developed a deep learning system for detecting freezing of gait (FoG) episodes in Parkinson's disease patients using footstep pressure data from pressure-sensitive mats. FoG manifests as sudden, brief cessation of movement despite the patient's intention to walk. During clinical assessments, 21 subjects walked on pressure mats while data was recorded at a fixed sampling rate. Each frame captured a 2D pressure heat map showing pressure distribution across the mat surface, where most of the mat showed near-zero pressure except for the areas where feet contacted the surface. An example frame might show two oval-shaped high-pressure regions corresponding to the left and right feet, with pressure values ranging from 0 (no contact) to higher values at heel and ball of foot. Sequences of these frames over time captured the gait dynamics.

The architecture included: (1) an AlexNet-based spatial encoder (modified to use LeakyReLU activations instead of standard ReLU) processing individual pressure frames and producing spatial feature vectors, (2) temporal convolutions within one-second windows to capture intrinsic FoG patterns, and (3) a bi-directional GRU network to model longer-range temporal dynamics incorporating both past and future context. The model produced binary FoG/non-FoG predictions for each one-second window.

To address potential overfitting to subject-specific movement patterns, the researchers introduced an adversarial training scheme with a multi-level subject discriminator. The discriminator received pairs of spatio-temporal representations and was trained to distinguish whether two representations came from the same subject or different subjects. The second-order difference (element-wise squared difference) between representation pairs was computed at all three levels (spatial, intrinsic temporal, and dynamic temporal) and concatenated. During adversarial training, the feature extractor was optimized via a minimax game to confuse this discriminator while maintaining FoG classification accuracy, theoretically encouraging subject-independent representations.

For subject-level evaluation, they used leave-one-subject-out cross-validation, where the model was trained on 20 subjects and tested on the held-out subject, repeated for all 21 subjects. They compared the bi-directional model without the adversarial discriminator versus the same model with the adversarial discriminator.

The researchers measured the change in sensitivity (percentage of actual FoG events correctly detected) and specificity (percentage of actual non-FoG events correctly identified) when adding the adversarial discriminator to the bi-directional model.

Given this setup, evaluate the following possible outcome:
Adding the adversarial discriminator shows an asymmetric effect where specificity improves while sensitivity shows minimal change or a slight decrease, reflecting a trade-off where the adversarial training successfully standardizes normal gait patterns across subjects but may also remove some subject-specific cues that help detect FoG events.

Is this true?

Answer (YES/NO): NO